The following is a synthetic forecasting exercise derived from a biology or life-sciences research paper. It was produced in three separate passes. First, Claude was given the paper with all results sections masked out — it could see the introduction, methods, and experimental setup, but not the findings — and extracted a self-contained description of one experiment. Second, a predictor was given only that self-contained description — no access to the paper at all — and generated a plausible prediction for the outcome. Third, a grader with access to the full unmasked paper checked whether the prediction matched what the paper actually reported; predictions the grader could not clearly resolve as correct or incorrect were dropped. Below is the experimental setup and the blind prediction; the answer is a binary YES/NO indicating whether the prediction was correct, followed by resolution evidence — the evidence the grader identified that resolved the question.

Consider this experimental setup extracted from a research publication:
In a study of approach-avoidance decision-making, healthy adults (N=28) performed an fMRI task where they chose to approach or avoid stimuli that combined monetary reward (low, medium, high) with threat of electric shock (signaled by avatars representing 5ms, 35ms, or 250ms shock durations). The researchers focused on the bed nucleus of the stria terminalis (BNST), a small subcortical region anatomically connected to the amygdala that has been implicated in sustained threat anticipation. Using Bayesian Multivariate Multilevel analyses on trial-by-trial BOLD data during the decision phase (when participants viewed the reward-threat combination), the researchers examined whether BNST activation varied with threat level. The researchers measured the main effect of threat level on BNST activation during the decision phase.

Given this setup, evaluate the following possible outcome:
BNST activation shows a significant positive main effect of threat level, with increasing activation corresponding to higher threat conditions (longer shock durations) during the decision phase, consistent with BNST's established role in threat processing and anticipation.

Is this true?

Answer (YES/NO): NO